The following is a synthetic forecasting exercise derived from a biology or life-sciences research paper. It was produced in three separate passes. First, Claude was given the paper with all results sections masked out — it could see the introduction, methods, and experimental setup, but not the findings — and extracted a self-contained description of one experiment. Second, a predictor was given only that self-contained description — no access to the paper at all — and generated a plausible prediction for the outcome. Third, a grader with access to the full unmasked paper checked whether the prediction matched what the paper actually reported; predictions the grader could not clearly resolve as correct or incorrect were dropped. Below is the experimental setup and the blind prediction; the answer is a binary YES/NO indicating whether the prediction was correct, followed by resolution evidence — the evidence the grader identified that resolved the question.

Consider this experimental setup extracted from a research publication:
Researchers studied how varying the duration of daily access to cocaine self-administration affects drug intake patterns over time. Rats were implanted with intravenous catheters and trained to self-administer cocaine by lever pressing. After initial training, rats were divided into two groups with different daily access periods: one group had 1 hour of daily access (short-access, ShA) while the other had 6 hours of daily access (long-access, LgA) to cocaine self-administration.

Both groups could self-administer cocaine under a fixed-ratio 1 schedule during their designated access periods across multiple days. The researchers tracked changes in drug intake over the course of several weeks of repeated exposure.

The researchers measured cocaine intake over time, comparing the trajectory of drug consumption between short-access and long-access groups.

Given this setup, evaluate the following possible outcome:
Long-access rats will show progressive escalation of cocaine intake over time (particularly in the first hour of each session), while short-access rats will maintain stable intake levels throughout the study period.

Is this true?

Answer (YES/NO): YES